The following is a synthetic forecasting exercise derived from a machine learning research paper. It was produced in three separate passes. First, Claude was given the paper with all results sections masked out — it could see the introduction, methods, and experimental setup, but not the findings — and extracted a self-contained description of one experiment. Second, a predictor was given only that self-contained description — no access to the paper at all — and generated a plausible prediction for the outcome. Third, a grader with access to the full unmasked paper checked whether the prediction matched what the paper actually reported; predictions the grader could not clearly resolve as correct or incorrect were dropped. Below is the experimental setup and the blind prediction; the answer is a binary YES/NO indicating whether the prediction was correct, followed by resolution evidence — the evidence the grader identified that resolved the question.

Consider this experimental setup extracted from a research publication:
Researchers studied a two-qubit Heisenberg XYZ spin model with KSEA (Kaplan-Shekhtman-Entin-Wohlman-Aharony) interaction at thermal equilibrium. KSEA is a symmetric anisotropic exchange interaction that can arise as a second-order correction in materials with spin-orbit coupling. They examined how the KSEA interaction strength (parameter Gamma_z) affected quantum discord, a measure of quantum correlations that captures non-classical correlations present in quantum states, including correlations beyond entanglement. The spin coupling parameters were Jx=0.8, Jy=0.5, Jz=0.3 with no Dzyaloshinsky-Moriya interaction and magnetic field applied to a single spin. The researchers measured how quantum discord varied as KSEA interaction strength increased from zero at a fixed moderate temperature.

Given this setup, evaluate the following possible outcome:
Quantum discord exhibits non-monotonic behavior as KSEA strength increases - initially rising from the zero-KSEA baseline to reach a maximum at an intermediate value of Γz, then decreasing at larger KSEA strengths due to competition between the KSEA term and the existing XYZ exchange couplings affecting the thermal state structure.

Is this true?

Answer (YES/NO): NO